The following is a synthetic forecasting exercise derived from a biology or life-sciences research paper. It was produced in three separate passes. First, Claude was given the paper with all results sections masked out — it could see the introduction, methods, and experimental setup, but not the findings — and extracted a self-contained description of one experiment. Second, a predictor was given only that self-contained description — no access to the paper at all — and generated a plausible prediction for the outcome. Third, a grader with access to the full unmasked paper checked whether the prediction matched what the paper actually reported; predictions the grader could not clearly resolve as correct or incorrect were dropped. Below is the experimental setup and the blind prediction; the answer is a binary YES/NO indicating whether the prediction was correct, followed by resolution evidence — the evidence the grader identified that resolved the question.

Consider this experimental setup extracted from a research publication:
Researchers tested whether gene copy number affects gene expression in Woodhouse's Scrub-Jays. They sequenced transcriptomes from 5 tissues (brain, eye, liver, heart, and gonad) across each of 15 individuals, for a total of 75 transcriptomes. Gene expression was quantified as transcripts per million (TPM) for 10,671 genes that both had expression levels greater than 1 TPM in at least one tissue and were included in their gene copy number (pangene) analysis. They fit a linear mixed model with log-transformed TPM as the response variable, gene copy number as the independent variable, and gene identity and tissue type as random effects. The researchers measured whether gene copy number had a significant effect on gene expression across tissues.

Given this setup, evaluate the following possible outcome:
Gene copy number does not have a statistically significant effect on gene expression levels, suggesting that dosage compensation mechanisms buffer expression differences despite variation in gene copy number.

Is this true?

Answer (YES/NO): NO